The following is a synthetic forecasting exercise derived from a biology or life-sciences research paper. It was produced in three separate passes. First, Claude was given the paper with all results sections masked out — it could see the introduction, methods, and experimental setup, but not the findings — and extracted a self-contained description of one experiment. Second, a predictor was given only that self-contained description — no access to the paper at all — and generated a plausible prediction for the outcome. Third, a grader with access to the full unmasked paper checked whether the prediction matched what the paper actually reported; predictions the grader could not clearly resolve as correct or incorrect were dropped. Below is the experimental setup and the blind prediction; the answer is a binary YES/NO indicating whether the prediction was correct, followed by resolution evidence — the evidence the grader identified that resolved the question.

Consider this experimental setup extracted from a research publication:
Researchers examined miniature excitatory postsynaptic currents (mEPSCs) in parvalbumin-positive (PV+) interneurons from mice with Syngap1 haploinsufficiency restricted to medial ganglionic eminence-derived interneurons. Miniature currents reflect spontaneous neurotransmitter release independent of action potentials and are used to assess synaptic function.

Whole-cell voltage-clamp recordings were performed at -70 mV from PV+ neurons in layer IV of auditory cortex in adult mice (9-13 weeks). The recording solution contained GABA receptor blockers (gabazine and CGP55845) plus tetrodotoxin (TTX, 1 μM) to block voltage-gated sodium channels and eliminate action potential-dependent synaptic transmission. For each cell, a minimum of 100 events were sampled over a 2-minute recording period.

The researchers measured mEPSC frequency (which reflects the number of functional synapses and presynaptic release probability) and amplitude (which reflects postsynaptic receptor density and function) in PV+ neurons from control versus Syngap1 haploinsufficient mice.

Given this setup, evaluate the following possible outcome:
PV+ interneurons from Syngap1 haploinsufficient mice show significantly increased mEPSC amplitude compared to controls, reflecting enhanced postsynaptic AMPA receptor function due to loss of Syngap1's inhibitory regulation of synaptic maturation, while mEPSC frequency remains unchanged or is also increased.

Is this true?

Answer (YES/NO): NO